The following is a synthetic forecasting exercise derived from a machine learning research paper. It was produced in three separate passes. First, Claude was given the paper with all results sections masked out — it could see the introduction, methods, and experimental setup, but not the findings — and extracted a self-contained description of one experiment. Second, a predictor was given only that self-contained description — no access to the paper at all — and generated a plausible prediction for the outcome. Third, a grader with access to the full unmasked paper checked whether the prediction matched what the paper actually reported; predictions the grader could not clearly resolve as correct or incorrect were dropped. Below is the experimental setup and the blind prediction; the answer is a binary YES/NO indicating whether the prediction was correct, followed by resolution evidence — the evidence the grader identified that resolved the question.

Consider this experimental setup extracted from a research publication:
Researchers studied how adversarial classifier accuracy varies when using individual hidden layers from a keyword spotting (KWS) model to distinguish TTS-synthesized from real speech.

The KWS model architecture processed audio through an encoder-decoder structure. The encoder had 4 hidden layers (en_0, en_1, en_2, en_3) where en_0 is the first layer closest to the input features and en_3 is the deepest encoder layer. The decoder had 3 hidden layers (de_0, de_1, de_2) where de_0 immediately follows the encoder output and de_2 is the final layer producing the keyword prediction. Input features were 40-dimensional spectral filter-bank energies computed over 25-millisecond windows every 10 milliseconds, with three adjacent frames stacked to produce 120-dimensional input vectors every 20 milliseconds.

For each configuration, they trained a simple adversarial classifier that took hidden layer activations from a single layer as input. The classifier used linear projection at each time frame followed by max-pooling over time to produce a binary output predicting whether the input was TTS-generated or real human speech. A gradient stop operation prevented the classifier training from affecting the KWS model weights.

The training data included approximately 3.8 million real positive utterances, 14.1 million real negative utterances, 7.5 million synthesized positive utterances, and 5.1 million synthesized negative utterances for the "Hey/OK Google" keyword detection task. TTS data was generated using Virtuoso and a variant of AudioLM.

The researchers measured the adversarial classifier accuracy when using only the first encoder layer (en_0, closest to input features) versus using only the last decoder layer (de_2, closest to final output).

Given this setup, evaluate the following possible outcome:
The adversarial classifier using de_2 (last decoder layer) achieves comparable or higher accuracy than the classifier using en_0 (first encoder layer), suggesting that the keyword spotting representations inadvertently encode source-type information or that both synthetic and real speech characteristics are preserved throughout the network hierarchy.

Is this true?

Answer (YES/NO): NO